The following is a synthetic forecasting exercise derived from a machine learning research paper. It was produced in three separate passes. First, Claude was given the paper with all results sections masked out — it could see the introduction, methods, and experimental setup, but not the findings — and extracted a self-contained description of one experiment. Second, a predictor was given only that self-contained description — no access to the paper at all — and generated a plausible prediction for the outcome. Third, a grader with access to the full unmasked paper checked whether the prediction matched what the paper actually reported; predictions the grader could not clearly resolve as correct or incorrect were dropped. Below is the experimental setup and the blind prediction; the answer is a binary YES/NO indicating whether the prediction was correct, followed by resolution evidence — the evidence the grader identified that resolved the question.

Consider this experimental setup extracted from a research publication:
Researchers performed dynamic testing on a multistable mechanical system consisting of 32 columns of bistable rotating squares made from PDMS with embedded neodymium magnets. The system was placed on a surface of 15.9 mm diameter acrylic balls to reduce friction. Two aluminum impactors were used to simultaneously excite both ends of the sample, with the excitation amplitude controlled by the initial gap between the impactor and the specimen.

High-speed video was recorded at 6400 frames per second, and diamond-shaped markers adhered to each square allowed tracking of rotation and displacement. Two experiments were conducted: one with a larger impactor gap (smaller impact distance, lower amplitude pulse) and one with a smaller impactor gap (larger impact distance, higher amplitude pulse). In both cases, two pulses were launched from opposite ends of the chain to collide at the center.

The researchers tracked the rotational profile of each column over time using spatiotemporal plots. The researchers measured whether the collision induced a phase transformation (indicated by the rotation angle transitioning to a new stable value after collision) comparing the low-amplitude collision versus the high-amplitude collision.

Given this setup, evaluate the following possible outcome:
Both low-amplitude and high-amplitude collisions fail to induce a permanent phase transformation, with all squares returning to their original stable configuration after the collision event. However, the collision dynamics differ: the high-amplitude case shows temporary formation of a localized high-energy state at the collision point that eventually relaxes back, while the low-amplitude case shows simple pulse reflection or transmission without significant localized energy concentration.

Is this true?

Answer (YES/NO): NO